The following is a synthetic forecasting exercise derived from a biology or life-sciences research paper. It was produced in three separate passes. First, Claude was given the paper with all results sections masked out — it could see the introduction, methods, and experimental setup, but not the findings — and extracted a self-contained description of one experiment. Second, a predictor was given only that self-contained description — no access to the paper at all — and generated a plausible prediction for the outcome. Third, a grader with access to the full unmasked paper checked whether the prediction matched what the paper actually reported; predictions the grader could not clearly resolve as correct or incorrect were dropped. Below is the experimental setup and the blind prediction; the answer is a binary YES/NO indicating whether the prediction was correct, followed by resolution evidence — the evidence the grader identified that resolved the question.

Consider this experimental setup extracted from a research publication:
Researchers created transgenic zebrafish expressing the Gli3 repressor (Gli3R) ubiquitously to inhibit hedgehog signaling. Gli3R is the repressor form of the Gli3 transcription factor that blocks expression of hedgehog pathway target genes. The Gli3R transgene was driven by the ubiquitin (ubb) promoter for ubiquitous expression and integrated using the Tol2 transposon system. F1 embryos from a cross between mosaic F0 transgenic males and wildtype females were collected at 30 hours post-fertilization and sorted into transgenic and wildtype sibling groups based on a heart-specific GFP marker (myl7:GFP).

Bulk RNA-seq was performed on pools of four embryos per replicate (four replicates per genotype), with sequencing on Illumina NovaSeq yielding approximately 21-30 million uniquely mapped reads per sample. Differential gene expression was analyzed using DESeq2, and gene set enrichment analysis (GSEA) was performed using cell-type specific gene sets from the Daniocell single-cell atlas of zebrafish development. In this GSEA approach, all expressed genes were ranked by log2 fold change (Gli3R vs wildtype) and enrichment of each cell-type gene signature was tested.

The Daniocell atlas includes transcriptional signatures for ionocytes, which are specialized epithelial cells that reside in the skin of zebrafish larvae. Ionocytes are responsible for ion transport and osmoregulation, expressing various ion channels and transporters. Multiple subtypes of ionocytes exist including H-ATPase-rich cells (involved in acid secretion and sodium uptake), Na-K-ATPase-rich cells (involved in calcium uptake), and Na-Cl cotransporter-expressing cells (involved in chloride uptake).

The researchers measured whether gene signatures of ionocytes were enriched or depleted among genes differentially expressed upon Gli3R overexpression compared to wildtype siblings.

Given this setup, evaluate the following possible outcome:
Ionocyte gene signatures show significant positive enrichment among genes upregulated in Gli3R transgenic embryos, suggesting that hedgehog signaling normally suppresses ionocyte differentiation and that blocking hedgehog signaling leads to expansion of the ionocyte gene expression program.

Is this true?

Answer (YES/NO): NO